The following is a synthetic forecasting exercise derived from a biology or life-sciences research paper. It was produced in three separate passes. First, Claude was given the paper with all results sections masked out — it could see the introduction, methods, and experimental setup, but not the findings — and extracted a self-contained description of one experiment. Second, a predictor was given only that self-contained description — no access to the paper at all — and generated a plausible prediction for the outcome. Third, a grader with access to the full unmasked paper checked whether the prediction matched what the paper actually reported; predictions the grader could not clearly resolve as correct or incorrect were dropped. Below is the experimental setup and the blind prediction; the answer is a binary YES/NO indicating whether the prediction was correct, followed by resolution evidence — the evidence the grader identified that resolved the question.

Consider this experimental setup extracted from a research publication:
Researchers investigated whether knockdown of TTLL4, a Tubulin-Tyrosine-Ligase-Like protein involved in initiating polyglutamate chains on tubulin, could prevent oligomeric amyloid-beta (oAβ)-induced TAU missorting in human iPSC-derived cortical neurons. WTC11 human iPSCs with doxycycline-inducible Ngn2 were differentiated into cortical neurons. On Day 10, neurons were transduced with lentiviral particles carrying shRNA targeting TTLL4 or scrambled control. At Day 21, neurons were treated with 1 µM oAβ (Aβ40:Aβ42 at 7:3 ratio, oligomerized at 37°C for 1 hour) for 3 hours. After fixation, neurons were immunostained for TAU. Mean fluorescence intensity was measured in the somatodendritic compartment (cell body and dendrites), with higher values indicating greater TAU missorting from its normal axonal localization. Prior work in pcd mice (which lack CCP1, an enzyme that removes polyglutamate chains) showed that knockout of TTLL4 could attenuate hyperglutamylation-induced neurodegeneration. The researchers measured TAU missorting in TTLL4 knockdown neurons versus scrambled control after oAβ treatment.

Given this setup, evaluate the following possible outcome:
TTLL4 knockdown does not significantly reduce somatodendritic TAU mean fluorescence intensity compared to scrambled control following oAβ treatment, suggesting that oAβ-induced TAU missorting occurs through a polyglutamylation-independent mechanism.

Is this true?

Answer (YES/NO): NO